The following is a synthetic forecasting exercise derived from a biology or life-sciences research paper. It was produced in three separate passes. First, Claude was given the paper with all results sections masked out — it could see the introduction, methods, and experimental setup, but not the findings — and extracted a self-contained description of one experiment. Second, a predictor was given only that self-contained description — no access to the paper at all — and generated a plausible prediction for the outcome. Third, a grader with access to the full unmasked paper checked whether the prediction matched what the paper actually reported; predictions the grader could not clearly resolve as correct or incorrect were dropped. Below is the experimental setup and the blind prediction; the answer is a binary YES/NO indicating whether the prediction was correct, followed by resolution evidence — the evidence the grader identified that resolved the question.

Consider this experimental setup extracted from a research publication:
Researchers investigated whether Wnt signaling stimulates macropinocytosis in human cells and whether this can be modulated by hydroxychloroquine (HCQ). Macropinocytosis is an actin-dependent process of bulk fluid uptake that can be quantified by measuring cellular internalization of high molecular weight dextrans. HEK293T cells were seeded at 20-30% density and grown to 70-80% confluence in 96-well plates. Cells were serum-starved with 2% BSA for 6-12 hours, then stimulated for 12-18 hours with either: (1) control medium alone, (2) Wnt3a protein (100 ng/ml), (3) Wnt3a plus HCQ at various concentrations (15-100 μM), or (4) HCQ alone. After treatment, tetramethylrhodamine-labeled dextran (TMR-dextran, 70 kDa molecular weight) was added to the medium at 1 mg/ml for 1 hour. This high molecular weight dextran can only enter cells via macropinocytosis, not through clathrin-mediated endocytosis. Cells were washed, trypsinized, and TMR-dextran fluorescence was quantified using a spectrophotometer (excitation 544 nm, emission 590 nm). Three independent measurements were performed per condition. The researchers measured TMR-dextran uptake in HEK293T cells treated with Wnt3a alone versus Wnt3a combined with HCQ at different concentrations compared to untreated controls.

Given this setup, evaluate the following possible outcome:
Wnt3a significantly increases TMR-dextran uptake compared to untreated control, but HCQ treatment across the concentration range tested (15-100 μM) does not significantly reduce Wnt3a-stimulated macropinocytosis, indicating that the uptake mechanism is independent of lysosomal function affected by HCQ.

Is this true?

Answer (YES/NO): NO